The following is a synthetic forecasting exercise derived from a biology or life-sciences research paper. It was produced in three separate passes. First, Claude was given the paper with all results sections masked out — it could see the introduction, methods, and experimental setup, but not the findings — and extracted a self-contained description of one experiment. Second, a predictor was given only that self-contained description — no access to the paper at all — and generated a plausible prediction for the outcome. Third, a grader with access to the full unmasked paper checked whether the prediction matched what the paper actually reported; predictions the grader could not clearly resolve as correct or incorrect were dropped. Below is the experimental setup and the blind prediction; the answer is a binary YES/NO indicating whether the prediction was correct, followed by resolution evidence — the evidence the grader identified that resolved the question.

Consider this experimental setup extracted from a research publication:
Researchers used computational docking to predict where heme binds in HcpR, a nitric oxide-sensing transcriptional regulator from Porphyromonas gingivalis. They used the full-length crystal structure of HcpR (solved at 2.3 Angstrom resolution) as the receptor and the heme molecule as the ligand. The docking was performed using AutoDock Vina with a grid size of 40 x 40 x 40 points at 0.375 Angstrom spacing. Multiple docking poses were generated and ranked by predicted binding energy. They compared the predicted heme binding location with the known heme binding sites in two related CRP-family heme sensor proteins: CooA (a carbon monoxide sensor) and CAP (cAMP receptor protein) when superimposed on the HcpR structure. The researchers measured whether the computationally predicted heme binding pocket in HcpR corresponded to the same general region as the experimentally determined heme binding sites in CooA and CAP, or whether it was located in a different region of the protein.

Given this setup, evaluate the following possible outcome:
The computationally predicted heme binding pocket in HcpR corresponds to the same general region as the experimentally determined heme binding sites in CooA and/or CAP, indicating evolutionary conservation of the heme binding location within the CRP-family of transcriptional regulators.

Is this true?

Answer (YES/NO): NO